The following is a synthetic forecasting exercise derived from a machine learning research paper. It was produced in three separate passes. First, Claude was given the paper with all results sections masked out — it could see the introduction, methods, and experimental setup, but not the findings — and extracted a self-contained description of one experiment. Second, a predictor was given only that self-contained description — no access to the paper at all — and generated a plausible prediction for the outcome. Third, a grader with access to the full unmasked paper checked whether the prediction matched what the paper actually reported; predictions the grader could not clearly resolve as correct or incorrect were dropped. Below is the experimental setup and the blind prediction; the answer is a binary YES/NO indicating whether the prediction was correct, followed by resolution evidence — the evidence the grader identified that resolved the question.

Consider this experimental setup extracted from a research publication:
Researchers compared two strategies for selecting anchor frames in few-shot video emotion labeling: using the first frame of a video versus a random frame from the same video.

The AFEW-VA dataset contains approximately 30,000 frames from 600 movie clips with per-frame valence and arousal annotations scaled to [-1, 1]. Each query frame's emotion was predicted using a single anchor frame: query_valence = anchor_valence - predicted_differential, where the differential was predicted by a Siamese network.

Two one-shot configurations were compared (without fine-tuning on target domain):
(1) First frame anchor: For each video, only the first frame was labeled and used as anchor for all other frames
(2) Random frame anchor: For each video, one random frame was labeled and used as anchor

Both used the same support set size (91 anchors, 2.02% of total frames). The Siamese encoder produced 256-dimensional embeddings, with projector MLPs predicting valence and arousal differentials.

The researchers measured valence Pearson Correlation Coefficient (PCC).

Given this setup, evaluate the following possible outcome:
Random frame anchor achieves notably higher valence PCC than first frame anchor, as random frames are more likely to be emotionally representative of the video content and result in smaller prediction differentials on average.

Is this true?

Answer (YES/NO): YES